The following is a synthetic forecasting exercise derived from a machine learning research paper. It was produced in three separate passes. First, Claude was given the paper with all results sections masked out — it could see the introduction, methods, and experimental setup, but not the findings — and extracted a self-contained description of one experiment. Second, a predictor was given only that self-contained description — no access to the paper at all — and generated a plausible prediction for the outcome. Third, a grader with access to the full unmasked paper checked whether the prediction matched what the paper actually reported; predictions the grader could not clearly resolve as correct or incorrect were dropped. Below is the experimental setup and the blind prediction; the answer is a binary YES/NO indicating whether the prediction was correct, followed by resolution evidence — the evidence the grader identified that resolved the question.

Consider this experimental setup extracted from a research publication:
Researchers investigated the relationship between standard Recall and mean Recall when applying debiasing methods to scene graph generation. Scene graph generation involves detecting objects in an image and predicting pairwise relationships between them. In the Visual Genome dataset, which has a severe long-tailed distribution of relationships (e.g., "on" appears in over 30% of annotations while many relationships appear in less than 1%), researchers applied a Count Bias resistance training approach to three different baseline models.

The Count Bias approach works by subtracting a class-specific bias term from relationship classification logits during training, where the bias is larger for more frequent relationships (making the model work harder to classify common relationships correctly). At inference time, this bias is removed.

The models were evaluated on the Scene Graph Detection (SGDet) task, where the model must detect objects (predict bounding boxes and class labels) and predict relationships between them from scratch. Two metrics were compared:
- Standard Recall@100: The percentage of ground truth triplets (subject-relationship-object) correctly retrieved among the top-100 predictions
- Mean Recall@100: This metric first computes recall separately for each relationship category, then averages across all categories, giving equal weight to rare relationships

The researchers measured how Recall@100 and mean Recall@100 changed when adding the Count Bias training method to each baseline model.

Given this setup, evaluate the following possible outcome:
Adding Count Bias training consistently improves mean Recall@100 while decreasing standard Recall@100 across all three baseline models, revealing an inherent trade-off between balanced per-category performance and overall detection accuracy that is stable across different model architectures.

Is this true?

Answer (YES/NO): YES